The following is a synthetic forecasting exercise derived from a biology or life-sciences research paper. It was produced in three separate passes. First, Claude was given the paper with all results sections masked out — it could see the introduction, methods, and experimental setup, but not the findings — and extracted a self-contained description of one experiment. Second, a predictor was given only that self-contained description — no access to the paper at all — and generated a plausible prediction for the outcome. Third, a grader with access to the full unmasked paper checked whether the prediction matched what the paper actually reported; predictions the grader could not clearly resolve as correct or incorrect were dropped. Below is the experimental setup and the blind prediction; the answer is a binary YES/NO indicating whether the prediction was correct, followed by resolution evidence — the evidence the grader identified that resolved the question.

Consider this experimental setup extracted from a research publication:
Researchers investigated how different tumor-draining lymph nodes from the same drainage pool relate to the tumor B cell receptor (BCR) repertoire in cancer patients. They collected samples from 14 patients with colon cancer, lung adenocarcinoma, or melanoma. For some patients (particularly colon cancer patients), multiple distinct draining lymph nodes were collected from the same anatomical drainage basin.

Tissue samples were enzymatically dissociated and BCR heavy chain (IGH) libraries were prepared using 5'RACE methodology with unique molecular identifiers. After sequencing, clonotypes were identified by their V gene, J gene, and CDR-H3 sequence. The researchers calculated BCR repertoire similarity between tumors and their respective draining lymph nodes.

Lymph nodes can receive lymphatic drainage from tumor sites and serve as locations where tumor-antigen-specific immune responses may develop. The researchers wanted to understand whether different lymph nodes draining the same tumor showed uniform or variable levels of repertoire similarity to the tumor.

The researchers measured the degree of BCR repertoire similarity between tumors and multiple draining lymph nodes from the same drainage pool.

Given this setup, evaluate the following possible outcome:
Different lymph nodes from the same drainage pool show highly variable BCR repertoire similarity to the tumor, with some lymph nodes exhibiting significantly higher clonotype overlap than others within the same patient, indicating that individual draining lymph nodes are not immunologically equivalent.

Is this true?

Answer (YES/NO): YES